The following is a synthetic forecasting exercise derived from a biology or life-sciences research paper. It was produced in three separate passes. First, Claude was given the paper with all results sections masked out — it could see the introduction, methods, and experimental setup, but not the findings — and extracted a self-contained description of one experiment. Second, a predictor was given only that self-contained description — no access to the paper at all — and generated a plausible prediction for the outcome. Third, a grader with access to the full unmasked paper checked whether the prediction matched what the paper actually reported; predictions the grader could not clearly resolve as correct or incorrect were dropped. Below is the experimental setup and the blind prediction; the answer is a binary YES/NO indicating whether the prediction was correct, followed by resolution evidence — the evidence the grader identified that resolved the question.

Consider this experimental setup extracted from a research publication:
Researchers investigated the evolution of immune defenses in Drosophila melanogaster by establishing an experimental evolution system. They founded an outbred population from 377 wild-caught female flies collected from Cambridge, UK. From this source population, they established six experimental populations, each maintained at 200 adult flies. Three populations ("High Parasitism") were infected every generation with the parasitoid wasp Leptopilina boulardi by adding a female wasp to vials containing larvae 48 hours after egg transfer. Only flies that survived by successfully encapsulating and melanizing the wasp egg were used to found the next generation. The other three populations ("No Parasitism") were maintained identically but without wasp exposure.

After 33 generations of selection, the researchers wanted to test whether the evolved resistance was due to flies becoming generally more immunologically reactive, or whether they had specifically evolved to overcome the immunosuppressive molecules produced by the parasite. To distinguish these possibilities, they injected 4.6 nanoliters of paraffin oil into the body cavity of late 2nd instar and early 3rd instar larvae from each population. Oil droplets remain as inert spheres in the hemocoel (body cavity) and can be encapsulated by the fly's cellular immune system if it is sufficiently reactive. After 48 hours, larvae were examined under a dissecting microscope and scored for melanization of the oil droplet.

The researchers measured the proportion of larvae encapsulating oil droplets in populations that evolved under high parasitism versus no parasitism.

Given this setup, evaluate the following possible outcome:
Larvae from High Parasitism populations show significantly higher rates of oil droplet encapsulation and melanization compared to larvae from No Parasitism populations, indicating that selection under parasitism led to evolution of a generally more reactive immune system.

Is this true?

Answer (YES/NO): YES